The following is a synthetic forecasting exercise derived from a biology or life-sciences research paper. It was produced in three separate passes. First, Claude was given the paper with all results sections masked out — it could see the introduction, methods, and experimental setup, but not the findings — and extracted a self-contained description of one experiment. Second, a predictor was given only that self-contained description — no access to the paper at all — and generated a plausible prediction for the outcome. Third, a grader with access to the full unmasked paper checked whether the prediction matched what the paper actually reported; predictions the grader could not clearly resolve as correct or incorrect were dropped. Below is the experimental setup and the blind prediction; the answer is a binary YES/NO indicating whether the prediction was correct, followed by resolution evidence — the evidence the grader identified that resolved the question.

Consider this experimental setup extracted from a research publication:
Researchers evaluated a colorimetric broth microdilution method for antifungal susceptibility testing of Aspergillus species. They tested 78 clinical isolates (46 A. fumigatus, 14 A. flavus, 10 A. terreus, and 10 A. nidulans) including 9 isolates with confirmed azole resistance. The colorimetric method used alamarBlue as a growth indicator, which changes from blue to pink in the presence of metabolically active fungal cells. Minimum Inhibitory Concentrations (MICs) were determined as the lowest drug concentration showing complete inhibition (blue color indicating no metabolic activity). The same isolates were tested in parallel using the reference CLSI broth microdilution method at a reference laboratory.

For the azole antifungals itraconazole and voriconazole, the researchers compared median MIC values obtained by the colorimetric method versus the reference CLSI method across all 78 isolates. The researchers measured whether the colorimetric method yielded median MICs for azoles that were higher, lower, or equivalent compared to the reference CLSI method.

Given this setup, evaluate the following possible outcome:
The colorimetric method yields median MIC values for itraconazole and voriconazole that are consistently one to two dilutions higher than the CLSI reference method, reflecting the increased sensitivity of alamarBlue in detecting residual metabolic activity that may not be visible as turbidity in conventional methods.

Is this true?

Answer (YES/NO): NO